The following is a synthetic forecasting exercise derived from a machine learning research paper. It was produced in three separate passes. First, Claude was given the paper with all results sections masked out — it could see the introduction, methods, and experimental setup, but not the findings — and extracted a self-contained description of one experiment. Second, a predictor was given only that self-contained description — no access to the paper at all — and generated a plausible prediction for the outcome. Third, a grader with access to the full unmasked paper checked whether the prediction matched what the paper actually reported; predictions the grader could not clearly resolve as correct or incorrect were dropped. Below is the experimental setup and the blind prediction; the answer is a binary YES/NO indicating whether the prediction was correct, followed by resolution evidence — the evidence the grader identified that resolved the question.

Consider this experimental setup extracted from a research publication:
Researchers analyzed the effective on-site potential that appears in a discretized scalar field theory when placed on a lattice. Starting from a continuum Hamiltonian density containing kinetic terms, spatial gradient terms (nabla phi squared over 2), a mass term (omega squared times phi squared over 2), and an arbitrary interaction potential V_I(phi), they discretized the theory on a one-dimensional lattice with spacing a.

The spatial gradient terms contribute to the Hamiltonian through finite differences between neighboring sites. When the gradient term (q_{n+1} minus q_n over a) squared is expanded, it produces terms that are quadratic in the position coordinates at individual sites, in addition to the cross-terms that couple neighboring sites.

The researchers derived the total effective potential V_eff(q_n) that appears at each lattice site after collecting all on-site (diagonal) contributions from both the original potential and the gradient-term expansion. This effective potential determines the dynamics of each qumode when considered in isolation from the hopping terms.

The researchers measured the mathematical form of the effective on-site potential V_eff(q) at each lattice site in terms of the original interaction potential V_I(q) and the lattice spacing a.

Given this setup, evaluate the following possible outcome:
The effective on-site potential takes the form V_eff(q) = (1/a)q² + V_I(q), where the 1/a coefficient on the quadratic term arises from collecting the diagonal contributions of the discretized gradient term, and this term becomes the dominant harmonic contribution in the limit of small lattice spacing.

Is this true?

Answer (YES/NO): NO